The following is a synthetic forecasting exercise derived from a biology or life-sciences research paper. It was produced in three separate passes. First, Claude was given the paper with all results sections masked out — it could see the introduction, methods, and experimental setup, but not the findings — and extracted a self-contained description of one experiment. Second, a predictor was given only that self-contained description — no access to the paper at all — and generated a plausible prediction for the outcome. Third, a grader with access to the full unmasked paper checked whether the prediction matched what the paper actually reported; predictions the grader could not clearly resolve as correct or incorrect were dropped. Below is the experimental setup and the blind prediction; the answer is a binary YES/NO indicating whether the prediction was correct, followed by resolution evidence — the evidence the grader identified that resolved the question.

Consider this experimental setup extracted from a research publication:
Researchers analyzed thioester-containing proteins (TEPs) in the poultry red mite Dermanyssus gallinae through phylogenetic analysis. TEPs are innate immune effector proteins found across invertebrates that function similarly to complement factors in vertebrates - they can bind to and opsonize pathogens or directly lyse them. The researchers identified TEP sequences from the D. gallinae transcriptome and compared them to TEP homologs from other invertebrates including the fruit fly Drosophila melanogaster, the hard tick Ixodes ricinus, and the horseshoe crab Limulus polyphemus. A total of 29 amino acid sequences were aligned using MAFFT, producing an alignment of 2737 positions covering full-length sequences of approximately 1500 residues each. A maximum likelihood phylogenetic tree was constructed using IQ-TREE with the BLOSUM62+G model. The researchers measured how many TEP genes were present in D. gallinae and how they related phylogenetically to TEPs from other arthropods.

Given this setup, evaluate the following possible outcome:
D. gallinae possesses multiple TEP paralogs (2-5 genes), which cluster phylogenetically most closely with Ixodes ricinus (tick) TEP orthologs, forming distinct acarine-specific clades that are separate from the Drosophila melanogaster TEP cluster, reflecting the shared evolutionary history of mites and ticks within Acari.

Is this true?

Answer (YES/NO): NO